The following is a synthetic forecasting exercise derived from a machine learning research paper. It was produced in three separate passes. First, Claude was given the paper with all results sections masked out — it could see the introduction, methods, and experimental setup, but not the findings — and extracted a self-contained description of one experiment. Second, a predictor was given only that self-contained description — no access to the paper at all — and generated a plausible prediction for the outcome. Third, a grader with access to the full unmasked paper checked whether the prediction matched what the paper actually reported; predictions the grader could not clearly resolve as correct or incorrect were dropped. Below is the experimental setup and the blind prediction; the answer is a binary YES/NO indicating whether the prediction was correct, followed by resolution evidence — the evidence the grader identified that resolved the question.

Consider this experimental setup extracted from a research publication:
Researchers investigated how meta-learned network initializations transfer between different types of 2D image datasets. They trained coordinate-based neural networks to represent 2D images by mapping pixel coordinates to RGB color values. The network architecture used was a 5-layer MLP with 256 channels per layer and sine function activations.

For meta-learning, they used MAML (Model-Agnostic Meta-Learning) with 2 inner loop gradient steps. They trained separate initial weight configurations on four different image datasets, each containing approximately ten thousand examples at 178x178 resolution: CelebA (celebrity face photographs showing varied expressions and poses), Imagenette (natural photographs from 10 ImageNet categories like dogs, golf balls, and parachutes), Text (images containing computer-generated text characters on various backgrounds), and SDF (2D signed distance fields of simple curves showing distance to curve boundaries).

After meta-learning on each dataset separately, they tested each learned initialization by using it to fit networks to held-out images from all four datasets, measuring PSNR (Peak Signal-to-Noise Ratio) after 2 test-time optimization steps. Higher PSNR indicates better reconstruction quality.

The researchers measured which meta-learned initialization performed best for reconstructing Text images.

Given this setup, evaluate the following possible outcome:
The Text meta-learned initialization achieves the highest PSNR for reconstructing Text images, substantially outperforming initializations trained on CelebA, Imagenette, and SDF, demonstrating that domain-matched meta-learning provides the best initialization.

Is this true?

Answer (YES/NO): YES